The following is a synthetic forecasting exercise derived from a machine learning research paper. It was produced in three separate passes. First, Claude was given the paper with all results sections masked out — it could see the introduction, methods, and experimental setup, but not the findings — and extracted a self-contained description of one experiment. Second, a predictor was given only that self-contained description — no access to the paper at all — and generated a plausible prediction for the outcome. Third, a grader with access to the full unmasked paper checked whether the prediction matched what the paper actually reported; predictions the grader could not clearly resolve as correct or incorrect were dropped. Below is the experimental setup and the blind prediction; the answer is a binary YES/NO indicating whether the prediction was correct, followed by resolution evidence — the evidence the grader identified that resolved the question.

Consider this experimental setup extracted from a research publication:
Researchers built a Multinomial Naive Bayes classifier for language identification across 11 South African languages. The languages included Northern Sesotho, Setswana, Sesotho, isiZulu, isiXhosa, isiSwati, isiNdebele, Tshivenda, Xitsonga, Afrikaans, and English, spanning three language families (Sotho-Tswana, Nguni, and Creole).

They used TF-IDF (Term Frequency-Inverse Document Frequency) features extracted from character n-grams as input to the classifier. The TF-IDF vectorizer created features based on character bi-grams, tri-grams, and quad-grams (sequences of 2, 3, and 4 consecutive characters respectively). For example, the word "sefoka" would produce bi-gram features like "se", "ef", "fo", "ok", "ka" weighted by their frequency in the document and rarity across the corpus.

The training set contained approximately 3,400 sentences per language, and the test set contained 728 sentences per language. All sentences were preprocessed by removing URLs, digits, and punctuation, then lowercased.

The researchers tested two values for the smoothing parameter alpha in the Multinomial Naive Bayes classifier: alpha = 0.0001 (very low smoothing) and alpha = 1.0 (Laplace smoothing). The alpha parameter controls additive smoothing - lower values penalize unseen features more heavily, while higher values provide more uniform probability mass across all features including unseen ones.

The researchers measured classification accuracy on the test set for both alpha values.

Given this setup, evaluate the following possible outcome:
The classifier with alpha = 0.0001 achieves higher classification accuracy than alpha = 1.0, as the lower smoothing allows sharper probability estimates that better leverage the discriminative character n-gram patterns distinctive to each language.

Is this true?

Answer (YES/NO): NO